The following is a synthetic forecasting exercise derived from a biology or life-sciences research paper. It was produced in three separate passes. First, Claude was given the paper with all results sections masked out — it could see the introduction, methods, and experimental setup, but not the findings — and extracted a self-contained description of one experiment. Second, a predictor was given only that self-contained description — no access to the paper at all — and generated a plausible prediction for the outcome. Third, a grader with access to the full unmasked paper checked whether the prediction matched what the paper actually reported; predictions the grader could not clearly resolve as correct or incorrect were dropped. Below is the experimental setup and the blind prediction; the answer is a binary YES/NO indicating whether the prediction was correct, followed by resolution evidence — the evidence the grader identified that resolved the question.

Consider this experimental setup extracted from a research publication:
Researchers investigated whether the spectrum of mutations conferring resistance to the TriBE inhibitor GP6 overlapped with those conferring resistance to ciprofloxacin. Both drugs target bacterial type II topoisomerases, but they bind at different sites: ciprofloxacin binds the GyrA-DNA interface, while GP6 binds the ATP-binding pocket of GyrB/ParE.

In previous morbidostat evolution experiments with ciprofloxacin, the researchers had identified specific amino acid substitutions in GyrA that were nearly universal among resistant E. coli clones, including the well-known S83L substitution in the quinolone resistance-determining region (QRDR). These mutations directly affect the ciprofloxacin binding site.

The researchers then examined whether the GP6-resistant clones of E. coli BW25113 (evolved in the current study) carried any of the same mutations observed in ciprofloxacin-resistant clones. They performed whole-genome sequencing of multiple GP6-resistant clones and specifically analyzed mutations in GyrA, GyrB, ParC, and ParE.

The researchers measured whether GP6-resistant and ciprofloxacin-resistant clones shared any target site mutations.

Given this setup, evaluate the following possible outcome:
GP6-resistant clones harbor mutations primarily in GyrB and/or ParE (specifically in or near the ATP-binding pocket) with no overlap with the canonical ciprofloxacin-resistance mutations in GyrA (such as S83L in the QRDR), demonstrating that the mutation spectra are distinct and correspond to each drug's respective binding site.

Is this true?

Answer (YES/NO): YES